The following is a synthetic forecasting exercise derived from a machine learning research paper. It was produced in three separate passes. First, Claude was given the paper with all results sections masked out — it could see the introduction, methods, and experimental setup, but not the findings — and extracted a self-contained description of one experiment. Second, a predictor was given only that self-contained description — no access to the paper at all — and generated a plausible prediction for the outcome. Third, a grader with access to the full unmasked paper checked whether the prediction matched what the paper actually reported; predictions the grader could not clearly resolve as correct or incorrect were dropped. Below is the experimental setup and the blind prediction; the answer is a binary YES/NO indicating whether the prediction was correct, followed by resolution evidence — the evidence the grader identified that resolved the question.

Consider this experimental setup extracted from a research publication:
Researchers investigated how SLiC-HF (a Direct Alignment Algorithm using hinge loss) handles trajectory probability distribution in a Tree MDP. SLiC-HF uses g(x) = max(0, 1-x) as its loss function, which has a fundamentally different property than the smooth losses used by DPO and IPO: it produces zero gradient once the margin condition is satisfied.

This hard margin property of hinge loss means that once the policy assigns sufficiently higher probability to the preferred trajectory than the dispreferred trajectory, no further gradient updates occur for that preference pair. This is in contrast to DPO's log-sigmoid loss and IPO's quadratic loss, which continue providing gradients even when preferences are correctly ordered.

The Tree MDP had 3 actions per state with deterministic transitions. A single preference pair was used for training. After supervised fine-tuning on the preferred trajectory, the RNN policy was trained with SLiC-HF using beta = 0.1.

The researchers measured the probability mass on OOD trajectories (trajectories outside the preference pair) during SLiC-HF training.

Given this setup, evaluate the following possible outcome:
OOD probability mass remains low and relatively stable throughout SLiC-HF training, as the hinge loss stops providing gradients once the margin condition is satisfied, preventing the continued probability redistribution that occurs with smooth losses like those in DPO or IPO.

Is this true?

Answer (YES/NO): NO